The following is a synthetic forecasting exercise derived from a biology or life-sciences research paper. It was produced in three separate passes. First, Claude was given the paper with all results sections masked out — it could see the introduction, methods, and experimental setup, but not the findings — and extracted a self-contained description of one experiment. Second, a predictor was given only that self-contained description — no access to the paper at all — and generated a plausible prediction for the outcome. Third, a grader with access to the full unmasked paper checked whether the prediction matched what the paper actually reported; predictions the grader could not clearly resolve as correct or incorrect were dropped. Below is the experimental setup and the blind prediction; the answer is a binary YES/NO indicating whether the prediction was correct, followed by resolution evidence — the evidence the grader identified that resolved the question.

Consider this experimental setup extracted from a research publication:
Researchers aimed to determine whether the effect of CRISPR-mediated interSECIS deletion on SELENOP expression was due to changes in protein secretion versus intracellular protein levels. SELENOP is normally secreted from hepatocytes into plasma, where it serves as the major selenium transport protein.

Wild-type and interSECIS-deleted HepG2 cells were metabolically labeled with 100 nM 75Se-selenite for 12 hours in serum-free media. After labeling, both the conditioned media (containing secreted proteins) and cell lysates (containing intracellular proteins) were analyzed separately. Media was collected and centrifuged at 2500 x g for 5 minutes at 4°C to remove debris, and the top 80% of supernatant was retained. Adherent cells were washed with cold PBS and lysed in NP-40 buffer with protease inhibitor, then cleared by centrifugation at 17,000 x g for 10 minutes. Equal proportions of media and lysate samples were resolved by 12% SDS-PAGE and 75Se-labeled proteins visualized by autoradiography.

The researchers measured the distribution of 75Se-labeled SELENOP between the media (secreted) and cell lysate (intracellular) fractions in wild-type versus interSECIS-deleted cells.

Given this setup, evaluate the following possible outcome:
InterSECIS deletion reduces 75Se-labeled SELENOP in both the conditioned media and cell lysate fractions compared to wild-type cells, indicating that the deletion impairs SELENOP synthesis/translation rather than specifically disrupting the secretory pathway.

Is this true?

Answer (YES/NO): NO